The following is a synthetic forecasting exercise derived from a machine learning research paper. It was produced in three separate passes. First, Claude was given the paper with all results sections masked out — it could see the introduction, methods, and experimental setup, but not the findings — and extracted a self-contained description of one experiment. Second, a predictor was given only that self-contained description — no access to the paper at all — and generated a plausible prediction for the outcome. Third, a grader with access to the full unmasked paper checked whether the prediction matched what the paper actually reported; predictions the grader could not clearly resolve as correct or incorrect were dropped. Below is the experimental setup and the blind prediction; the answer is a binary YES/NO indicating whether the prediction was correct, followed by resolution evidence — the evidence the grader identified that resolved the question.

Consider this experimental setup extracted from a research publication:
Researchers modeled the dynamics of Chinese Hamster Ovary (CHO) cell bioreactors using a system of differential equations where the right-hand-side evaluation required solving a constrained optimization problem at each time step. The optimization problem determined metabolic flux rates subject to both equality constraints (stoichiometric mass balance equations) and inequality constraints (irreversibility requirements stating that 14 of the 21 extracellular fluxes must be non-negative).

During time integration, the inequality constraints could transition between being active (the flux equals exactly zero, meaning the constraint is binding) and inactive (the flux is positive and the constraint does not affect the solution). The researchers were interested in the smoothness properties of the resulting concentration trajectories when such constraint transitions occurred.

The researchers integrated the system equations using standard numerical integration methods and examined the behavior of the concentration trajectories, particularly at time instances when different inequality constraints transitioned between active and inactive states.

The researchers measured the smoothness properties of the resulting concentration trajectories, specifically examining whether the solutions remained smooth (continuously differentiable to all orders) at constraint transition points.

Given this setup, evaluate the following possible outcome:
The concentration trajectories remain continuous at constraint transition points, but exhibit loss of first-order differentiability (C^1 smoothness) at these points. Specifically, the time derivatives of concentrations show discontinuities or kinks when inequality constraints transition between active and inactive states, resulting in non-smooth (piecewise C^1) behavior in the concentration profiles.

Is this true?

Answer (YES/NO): NO